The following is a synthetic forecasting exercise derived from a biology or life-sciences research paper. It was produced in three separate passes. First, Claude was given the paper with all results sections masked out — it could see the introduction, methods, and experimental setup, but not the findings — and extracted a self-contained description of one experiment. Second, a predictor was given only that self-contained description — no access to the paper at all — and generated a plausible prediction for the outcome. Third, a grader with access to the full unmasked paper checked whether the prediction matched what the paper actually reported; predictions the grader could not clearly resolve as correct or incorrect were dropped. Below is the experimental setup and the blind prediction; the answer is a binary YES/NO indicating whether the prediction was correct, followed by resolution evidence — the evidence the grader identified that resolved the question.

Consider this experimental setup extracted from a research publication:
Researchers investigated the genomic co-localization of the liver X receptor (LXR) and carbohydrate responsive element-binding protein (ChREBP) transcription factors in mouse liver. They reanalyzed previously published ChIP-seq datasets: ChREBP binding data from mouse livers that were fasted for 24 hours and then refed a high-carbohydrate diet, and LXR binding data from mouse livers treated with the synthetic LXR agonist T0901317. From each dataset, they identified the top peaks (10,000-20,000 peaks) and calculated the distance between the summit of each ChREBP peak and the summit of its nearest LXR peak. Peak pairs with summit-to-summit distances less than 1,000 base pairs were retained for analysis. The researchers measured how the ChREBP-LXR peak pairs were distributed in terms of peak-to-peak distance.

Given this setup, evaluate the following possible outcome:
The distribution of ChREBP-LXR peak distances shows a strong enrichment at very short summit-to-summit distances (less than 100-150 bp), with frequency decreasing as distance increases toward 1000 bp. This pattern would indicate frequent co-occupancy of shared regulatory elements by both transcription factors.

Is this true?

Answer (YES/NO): YES